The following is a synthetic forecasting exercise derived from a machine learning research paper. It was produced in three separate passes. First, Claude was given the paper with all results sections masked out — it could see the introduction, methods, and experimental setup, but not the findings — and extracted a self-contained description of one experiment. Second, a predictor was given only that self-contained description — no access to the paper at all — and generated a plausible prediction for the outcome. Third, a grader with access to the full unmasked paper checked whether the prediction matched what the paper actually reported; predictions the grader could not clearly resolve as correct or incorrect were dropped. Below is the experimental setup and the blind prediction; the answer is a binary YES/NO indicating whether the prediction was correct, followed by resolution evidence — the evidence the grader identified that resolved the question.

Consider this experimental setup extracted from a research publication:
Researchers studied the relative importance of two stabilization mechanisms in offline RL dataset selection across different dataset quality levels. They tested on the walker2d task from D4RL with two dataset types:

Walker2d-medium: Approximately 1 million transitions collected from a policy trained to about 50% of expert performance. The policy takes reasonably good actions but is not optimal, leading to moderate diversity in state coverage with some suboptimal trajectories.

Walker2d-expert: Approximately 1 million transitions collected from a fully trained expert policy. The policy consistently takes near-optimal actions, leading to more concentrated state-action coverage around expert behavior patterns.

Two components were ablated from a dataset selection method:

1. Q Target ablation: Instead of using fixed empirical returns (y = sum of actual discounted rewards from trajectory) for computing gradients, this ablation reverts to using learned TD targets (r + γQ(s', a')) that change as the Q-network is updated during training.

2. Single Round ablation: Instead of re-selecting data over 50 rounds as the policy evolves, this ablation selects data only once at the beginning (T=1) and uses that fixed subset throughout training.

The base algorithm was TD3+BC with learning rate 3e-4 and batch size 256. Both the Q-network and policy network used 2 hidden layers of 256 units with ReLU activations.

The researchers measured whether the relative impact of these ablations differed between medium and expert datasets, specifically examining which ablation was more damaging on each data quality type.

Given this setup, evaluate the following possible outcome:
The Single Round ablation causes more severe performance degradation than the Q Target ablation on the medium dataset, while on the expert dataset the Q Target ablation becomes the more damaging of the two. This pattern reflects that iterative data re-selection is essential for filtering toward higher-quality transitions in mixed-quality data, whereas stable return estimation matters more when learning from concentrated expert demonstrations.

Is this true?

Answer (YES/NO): YES